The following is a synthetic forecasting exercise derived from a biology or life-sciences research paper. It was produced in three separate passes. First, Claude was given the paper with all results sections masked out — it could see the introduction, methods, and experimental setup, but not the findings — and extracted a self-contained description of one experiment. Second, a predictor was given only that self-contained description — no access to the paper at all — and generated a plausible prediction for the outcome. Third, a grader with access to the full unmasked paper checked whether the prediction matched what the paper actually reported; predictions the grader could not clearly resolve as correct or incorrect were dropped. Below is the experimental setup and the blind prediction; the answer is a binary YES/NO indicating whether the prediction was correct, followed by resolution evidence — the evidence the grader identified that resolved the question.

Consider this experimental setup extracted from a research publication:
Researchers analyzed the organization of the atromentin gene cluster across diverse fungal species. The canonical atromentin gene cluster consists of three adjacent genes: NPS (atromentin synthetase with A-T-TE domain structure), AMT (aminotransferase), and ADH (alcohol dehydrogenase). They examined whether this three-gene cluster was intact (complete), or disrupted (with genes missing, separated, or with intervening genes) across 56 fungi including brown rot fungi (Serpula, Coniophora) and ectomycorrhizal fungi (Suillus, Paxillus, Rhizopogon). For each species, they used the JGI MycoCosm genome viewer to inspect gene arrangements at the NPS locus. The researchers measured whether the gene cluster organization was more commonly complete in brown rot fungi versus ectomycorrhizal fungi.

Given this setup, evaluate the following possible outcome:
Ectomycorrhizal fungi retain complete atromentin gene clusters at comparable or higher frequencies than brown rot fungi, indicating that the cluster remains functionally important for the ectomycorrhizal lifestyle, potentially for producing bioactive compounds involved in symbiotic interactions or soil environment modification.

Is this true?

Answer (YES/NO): NO